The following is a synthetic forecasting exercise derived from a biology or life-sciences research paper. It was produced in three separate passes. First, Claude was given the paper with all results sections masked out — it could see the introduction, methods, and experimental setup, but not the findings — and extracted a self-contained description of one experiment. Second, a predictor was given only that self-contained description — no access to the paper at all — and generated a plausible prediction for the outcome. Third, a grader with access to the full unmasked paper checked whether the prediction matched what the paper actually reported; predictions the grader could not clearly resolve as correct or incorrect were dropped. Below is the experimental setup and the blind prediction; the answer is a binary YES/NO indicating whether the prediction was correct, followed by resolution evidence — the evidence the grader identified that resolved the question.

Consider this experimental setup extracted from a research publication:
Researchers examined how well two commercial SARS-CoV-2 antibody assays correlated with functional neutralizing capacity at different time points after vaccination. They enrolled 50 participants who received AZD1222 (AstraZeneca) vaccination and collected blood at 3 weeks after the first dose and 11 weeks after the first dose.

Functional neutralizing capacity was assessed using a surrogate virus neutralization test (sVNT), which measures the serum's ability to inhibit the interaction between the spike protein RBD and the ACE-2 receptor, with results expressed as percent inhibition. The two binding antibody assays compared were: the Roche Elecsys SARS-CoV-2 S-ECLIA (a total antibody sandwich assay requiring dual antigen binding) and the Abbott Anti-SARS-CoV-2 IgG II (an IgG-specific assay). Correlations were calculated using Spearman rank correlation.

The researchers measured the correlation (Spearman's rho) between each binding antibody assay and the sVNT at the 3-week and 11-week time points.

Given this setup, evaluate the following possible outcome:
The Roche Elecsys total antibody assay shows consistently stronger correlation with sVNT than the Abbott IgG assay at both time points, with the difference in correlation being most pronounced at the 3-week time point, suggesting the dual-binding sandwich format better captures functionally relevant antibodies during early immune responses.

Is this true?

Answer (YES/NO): NO